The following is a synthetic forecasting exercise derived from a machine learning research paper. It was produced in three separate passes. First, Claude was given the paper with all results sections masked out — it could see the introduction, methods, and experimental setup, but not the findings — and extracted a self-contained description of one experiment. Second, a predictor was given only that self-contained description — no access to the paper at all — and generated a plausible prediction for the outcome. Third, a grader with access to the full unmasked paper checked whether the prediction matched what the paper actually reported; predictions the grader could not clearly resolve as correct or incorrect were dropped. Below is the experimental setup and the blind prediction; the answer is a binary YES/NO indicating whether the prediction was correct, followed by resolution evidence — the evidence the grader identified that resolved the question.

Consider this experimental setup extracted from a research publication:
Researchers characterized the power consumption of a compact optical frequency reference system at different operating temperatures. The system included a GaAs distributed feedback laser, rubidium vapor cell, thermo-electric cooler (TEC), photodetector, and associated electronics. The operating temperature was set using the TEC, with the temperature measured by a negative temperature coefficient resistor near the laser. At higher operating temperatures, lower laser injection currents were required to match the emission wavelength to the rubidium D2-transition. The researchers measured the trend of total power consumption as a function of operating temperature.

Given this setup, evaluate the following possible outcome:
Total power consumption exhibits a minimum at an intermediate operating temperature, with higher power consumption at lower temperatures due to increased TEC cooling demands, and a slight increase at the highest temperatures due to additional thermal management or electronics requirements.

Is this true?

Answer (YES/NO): NO